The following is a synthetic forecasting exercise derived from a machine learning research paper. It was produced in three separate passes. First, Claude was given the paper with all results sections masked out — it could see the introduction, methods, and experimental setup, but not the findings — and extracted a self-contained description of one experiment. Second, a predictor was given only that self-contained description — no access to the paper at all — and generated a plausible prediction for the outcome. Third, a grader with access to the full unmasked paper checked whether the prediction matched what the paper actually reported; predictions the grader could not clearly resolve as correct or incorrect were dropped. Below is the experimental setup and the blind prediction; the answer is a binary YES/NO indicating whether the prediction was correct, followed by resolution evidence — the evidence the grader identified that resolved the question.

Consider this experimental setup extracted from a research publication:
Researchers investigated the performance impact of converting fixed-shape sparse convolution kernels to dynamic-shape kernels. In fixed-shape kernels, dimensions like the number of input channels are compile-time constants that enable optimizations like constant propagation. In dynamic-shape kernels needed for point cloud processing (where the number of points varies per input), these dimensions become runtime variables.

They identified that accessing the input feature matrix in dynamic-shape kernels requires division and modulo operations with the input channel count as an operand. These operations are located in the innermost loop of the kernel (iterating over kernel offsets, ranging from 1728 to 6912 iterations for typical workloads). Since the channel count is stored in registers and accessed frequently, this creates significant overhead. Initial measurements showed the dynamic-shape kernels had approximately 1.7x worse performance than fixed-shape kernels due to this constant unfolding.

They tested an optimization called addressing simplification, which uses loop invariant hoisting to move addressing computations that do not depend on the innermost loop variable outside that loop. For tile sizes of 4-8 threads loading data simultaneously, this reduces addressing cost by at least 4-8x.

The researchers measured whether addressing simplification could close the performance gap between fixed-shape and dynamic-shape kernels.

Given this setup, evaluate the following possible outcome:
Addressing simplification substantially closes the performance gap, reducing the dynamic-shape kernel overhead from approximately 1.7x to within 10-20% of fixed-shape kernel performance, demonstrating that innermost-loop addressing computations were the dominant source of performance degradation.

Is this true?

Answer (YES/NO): NO